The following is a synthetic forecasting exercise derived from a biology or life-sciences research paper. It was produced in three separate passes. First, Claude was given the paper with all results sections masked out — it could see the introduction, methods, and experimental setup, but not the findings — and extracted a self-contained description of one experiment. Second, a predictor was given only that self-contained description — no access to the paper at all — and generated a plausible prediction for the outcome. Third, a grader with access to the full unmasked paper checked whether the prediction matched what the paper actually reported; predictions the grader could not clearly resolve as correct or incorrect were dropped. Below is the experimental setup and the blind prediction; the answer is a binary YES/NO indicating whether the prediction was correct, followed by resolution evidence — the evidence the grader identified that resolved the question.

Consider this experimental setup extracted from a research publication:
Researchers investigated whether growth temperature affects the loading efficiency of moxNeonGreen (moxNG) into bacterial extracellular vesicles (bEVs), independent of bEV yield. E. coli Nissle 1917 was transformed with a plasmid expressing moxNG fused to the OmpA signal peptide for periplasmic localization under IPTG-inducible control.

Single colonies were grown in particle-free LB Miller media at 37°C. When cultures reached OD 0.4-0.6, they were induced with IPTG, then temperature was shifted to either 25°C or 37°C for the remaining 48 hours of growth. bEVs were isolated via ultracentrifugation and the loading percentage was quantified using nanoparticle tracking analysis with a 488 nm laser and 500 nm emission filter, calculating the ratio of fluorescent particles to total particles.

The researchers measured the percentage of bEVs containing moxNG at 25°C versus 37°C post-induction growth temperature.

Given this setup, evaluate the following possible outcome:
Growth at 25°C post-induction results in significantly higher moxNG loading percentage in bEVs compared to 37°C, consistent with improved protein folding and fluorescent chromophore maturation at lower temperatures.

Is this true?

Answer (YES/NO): YES